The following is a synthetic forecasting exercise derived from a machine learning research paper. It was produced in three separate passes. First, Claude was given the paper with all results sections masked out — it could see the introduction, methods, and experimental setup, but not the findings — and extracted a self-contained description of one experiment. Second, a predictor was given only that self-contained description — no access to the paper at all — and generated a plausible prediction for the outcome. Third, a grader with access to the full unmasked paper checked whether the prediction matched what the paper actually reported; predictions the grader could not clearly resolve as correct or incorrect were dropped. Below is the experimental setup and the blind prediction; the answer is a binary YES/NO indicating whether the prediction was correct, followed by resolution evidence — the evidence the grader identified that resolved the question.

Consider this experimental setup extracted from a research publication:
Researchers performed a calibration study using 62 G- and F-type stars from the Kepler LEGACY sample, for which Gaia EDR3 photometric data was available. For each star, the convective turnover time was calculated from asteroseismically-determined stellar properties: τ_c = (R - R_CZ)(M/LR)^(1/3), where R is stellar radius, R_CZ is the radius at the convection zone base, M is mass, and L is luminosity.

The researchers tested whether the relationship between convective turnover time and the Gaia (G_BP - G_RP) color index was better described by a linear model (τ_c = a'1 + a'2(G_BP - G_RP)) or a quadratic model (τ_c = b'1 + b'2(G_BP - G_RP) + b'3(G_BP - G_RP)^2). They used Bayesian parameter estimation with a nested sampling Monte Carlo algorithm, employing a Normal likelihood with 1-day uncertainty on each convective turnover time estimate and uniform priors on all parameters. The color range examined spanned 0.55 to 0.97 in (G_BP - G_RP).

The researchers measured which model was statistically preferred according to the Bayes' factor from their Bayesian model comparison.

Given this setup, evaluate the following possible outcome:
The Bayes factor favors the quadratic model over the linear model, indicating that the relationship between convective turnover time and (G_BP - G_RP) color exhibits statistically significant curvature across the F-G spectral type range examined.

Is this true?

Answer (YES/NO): YES